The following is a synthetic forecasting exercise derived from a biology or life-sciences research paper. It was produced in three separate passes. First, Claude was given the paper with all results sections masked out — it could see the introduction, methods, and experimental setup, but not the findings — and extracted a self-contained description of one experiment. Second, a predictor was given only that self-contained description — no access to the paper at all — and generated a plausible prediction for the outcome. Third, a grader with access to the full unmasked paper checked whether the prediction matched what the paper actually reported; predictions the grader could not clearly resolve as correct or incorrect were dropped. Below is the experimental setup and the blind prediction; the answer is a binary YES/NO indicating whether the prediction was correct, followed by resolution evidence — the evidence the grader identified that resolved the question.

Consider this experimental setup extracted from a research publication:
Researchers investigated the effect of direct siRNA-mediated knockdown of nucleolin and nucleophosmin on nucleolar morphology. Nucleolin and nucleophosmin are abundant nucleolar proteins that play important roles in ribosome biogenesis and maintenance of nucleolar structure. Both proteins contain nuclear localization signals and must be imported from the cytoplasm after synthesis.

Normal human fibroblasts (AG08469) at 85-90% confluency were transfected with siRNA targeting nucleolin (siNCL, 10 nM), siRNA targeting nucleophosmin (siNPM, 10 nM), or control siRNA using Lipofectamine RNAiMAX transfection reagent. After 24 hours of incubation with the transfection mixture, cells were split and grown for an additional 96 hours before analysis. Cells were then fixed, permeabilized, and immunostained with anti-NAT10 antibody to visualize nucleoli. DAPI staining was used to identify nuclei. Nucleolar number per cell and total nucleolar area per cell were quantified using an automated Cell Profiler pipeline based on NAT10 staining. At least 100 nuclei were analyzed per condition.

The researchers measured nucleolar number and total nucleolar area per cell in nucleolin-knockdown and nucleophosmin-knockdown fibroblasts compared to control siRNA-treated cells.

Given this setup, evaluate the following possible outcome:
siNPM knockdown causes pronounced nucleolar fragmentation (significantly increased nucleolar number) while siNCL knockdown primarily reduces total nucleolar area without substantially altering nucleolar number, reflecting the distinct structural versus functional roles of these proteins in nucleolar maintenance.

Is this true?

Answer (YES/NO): NO